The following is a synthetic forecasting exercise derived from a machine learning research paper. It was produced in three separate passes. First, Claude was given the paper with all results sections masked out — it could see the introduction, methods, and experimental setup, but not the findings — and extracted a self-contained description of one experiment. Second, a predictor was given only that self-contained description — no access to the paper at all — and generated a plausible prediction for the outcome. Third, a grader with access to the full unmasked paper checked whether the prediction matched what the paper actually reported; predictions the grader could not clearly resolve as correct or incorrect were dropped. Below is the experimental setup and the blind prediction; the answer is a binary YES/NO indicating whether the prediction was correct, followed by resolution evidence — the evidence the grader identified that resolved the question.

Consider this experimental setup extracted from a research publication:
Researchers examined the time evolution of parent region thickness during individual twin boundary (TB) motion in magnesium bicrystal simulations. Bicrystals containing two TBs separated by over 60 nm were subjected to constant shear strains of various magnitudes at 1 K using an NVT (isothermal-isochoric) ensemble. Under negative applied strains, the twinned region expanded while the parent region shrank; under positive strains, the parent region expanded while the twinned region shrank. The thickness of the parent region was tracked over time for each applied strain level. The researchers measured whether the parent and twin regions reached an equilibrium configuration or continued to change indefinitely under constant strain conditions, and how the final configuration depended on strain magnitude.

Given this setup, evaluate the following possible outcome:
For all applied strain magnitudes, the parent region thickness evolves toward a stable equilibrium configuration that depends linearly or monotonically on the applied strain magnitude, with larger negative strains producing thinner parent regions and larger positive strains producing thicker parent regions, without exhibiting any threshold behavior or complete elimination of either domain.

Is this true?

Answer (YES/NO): NO